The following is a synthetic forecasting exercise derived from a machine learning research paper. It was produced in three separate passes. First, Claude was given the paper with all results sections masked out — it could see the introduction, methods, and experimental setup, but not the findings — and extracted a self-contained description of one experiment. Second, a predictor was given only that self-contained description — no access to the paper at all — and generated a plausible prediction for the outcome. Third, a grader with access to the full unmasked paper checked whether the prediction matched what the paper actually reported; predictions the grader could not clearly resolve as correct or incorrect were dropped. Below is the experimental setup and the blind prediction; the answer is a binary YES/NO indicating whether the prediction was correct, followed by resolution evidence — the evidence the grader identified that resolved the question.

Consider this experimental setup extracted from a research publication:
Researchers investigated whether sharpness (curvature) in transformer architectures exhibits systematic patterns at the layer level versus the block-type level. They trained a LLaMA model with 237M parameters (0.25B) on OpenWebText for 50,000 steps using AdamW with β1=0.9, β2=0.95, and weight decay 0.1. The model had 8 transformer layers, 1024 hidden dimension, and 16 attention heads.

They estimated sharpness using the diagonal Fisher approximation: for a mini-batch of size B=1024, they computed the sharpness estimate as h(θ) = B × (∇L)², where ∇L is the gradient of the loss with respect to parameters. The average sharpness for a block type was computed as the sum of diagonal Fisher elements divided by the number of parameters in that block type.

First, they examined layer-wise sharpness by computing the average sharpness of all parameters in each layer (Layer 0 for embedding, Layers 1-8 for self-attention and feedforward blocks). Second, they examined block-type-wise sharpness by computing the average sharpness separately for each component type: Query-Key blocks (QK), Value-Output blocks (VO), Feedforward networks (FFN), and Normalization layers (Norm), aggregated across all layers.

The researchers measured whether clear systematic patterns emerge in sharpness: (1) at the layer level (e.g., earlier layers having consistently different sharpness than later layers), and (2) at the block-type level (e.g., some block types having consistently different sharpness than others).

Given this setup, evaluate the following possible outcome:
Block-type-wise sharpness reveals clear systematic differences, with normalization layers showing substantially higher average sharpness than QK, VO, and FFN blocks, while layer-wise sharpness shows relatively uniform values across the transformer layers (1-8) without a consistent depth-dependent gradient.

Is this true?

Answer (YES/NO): YES